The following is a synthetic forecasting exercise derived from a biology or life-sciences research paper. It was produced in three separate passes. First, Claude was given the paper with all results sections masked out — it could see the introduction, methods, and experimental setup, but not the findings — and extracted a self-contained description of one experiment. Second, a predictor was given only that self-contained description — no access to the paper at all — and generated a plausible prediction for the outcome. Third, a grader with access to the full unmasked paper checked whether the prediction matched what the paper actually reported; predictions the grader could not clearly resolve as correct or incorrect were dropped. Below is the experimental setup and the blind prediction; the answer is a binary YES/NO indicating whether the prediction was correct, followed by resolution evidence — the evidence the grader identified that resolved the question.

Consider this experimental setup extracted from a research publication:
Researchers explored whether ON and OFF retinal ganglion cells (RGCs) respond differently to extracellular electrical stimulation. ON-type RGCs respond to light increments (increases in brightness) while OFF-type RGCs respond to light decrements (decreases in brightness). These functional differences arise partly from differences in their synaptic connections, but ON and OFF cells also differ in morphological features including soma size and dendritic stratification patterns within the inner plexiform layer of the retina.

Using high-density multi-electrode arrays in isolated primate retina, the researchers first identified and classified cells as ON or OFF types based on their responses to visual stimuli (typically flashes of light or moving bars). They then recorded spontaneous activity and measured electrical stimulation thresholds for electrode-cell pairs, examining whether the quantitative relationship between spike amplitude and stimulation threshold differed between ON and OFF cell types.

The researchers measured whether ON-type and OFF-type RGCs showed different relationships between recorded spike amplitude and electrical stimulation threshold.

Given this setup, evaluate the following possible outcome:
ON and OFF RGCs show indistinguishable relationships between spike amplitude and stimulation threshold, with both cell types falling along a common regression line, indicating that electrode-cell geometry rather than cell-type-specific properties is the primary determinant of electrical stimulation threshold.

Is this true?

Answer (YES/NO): YES